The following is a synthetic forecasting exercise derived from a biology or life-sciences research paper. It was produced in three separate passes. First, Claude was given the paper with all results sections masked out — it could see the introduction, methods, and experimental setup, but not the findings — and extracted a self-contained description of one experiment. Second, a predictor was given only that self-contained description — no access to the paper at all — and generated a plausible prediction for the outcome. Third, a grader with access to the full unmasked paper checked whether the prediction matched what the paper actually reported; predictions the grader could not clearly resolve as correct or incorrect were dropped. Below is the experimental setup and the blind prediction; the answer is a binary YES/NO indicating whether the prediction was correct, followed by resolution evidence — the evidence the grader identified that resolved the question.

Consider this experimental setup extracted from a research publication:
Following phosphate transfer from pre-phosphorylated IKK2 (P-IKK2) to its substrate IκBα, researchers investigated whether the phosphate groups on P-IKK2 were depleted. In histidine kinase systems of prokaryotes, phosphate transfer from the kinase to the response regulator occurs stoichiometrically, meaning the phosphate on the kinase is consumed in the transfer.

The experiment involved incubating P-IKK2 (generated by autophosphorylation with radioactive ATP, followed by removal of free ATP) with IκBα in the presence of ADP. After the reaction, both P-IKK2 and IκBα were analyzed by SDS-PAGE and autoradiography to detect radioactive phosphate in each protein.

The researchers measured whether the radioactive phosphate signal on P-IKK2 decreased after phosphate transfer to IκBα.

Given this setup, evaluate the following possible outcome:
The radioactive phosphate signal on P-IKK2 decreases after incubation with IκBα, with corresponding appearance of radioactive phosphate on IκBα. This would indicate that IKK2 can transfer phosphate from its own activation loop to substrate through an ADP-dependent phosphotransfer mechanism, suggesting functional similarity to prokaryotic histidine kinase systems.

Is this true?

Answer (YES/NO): NO